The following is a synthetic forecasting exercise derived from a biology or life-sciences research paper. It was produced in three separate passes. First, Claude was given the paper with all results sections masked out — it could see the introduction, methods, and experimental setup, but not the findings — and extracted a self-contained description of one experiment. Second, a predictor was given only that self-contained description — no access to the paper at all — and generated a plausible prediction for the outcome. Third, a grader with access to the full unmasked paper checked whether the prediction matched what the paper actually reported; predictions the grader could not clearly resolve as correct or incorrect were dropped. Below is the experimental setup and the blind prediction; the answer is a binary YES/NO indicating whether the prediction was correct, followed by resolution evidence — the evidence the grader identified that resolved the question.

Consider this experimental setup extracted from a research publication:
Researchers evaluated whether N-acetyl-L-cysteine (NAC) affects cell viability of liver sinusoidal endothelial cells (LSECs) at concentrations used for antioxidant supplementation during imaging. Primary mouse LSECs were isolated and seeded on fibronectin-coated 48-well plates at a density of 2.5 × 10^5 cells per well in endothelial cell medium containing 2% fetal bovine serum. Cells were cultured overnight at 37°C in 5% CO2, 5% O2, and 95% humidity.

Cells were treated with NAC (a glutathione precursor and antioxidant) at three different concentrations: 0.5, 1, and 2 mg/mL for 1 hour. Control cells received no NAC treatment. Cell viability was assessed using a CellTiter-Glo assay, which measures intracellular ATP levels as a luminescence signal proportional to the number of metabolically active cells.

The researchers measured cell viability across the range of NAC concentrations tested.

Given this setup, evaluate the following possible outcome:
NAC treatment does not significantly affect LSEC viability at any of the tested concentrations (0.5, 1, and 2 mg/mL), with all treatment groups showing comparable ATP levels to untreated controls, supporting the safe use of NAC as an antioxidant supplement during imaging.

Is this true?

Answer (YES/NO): YES